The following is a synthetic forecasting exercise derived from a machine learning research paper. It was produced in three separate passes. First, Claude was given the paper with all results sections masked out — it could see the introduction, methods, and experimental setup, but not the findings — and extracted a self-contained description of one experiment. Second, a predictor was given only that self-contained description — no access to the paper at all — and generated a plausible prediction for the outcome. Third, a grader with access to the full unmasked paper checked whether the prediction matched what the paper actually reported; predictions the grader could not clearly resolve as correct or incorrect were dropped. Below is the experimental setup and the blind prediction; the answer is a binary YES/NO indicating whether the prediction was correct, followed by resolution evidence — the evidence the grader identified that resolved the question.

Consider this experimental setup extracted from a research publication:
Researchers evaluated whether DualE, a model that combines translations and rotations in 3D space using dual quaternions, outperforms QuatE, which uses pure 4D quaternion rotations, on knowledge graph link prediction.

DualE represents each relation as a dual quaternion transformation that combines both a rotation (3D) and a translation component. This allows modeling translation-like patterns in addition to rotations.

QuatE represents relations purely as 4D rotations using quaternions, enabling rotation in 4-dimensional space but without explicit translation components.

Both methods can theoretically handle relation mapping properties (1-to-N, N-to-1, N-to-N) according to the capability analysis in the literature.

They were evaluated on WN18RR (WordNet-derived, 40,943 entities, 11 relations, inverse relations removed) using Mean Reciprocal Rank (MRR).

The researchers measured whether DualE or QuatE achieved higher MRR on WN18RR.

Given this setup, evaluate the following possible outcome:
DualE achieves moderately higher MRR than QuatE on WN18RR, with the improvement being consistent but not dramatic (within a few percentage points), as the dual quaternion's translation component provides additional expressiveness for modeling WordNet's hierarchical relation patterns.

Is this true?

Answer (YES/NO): NO